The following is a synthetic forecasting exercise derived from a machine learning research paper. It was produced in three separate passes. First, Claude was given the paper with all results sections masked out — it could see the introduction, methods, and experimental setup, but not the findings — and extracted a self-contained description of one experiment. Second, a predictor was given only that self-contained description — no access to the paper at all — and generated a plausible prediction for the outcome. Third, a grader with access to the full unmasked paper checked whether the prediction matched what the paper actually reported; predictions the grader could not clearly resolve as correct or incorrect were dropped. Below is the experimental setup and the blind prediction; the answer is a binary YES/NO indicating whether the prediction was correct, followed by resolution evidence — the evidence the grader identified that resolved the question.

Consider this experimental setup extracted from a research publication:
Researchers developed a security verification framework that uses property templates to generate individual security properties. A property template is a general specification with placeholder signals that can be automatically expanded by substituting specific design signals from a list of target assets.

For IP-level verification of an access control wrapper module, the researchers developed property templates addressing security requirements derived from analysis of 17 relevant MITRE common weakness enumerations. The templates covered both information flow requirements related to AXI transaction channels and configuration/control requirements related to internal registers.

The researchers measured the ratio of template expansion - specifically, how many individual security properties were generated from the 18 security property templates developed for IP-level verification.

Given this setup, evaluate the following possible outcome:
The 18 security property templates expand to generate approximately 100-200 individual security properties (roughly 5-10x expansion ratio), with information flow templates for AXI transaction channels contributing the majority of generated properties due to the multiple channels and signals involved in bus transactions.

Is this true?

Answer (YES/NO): NO